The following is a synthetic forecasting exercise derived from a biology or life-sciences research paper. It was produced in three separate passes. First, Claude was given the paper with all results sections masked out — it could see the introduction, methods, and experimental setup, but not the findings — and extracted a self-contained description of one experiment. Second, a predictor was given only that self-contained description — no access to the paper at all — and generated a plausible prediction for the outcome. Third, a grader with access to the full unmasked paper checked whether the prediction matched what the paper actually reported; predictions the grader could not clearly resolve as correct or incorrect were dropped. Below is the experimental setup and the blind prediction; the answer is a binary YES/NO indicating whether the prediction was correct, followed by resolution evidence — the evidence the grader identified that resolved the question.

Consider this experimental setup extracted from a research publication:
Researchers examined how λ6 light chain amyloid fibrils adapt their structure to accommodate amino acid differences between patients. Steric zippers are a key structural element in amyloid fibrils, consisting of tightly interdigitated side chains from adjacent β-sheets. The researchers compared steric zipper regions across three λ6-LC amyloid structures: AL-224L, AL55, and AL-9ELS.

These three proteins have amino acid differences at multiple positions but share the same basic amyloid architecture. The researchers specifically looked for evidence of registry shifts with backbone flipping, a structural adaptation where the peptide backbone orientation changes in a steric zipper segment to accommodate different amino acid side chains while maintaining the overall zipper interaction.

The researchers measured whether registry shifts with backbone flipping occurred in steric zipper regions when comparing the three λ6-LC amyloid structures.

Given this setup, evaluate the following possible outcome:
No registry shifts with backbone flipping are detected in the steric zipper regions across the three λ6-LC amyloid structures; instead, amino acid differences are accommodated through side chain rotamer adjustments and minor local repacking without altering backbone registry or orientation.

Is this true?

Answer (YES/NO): NO